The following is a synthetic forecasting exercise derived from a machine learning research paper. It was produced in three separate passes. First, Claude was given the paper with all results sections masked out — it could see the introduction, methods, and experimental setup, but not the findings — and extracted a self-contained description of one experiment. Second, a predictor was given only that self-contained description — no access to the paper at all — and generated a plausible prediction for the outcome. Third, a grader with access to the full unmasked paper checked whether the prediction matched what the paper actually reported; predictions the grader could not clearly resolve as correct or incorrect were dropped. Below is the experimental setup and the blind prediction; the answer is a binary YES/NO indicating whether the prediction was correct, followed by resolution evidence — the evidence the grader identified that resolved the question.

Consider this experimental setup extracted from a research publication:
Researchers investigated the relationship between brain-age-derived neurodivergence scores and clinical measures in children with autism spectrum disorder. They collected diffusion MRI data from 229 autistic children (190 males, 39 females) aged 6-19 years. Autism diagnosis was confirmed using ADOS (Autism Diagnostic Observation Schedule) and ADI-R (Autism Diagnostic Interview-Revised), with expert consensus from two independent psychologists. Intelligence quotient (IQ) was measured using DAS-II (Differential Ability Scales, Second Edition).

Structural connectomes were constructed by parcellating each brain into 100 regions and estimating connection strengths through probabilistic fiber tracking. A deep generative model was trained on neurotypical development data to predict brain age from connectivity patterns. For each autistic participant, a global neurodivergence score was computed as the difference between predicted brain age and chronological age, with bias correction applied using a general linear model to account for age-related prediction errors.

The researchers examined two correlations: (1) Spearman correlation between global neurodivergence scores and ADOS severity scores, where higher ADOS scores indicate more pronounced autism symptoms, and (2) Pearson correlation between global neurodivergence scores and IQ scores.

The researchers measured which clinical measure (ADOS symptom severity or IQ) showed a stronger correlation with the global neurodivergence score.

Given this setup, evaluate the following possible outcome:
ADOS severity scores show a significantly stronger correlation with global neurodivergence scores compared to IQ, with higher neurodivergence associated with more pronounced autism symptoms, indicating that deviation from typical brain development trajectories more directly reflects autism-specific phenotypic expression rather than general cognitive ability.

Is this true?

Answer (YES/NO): NO